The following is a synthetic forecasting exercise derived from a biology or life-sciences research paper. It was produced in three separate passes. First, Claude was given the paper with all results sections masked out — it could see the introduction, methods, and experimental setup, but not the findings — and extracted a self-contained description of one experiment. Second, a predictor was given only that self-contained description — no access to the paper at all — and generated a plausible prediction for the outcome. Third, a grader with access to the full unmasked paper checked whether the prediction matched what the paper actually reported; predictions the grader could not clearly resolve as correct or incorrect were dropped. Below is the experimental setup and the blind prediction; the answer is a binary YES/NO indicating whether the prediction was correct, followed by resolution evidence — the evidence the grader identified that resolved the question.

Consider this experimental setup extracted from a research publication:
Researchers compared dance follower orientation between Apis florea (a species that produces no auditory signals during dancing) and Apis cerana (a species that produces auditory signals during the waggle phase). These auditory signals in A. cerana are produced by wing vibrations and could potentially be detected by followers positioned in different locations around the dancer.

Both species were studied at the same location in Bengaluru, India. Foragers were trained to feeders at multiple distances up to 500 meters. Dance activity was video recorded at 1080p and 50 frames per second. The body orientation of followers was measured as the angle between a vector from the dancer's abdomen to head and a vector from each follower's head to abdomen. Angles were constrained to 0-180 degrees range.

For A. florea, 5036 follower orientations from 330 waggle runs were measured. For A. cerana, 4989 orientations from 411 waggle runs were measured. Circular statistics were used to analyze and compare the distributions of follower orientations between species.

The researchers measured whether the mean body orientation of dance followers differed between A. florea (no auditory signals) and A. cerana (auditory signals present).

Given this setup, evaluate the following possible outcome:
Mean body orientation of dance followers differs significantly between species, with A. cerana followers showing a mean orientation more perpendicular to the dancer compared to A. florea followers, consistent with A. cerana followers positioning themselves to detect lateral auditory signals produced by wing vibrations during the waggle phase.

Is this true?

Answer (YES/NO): NO